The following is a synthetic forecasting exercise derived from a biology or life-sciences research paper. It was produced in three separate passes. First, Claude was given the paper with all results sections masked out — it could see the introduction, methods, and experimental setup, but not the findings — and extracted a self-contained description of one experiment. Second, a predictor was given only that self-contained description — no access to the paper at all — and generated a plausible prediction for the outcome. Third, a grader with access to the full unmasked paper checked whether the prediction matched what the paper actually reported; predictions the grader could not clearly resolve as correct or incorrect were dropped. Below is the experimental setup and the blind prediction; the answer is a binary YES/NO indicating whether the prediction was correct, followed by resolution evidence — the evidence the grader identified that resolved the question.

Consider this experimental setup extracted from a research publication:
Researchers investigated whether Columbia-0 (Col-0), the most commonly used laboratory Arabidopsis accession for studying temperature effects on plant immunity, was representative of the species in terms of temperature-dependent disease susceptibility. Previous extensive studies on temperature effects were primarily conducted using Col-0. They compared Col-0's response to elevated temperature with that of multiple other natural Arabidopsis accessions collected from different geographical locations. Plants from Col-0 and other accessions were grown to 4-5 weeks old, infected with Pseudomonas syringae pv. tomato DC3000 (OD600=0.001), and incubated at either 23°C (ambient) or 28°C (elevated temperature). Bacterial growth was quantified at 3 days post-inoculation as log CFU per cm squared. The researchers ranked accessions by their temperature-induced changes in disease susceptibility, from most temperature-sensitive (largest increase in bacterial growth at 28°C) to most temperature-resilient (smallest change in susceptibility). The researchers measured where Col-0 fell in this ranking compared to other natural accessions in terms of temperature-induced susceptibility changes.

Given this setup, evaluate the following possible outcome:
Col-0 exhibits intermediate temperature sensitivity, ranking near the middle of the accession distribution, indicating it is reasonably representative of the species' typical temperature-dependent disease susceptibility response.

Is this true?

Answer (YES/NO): NO